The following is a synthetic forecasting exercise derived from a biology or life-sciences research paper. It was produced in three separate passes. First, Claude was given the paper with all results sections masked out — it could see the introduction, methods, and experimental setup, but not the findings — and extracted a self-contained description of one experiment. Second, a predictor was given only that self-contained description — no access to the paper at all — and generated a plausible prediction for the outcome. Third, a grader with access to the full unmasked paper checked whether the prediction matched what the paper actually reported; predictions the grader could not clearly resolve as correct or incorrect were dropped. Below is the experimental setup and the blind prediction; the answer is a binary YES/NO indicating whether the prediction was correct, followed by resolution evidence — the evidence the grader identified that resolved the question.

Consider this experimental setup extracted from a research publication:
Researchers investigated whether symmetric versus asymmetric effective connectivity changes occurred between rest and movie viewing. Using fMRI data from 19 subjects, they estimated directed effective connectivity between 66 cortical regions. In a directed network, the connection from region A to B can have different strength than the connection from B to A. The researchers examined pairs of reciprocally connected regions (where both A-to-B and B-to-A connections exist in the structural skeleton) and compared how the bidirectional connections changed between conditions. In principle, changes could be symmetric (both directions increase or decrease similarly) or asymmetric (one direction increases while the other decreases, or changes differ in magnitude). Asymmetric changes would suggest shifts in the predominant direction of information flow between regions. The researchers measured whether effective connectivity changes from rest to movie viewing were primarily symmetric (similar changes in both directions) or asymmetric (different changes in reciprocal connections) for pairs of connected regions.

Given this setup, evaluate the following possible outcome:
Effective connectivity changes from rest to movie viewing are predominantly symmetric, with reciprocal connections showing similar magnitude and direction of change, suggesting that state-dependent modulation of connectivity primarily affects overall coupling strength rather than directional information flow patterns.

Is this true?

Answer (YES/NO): NO